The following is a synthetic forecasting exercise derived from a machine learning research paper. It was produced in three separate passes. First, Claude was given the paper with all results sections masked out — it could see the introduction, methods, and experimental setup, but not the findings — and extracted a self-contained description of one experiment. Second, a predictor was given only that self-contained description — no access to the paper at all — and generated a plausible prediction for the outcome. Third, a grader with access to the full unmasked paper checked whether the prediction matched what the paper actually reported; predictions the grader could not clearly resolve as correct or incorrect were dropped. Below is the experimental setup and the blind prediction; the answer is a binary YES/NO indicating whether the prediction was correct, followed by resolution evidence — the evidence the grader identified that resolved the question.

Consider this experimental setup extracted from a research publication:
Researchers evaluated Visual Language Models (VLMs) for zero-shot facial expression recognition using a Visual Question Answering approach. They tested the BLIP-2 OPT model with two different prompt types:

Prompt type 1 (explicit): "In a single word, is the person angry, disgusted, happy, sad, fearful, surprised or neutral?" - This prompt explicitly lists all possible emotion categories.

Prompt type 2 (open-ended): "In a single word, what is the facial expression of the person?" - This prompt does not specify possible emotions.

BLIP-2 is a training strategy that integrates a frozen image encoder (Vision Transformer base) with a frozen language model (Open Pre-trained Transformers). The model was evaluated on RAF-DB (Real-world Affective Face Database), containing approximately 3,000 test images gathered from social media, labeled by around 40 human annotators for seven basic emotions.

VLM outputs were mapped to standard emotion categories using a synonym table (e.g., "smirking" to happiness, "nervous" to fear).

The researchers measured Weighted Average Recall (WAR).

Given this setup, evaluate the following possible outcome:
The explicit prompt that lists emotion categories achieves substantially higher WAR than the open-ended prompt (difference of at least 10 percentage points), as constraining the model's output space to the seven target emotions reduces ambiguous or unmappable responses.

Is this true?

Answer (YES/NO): NO